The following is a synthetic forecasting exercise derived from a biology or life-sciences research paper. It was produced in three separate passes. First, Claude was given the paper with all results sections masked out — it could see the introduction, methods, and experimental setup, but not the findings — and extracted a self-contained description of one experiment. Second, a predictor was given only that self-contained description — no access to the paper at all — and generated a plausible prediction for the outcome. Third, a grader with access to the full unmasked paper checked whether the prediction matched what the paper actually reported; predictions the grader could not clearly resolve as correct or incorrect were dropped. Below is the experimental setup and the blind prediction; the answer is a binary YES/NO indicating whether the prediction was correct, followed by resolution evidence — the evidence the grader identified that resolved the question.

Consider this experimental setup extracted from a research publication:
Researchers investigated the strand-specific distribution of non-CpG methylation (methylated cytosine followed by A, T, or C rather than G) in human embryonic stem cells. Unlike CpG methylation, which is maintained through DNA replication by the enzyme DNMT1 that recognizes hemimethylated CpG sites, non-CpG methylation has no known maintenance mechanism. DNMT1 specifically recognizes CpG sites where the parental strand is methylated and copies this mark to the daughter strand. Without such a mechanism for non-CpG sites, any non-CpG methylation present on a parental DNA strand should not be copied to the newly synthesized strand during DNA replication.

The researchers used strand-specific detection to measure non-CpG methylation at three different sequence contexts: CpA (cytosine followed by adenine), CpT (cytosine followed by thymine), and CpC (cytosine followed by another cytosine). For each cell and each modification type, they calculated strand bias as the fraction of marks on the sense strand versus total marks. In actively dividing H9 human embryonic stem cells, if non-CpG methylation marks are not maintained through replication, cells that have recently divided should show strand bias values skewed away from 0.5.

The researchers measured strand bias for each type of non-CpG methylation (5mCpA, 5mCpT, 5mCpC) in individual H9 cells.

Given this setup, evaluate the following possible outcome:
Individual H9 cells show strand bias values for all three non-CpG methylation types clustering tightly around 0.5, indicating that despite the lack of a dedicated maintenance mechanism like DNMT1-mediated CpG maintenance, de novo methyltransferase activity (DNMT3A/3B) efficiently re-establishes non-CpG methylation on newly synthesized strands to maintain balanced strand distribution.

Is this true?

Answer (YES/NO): NO